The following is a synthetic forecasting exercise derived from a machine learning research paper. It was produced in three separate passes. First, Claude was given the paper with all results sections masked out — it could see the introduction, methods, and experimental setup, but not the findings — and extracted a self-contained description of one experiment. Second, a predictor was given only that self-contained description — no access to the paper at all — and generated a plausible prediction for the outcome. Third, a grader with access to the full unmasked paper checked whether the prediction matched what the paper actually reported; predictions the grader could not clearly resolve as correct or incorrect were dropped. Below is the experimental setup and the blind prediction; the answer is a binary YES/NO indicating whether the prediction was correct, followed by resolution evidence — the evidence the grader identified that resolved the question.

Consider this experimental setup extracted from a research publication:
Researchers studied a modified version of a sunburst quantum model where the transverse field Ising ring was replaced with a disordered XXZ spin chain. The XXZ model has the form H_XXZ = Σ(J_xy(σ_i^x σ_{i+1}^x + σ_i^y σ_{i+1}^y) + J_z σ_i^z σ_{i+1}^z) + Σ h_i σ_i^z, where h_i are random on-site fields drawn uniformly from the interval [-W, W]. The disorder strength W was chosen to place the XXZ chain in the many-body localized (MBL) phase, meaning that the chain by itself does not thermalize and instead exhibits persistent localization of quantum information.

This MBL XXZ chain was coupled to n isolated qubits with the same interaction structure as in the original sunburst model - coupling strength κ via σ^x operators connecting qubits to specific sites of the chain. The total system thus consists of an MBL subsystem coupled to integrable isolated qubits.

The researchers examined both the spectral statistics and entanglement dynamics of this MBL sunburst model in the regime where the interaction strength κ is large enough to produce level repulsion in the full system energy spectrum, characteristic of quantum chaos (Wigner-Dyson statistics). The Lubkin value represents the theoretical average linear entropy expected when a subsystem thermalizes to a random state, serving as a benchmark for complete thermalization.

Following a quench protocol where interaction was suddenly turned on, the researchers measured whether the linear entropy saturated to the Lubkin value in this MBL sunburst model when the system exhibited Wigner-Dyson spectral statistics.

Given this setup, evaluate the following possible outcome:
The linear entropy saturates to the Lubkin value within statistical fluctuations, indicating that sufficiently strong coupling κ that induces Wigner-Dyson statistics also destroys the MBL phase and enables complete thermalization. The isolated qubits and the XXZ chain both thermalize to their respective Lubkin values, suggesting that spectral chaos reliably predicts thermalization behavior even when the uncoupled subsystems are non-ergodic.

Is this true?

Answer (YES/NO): NO